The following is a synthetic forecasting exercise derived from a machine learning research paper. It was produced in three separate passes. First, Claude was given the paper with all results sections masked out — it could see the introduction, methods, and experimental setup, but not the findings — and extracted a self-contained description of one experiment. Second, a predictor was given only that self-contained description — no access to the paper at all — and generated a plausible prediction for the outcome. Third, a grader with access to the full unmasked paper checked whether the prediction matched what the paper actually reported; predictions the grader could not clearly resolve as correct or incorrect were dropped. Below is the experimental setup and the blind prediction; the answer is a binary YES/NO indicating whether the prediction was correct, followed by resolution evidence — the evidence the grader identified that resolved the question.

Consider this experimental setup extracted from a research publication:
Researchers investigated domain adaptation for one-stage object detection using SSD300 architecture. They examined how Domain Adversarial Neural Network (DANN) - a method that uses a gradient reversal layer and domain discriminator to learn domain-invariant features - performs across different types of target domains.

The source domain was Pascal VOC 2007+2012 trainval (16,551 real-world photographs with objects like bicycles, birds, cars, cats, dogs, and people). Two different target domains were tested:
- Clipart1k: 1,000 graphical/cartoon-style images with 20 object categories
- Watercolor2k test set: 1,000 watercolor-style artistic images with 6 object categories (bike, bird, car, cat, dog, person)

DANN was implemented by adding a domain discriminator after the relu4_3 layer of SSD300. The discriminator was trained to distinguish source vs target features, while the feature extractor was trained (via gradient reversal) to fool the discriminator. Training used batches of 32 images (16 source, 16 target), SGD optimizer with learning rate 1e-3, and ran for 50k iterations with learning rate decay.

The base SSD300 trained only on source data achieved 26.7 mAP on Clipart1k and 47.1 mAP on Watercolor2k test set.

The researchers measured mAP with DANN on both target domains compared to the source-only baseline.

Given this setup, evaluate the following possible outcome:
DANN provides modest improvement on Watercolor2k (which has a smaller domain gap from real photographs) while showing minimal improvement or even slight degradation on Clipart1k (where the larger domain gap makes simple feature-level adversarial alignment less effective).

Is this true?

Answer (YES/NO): NO